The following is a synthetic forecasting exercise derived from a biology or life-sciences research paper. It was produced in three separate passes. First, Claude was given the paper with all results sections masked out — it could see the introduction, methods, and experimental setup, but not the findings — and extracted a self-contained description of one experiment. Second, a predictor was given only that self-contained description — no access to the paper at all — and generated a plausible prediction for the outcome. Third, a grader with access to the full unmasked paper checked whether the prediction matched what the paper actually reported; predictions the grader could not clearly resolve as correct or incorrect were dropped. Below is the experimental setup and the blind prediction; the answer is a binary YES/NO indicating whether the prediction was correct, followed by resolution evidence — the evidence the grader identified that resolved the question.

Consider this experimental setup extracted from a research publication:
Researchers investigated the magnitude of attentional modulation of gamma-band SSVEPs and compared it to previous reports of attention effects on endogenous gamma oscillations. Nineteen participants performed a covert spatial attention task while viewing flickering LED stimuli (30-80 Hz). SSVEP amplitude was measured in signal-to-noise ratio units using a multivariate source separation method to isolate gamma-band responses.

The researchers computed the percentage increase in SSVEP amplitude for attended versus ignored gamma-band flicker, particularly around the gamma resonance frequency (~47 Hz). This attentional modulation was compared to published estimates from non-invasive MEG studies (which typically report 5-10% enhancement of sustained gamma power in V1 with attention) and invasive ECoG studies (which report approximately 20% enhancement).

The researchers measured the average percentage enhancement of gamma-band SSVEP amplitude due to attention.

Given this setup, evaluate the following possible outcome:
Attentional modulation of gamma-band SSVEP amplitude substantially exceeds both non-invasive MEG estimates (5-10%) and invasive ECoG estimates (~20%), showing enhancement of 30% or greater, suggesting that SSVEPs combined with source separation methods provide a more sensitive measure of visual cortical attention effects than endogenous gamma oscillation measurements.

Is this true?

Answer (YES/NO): NO